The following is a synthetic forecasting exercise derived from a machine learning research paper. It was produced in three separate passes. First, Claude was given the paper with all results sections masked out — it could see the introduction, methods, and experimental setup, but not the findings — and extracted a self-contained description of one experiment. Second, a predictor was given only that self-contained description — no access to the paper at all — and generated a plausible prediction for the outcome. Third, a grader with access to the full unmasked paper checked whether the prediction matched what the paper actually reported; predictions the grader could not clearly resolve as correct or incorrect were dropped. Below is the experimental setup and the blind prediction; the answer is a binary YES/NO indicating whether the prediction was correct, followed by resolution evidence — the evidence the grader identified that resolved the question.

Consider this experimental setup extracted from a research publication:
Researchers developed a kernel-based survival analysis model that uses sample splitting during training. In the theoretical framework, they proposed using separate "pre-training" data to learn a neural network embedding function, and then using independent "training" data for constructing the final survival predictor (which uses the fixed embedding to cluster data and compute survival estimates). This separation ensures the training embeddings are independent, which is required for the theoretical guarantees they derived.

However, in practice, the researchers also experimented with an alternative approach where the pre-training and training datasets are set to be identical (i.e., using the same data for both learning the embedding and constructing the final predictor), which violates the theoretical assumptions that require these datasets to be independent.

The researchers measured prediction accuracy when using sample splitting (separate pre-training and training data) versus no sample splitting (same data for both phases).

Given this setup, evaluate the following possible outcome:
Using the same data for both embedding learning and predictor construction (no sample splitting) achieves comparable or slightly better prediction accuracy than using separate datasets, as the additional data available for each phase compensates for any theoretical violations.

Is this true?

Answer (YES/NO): YES